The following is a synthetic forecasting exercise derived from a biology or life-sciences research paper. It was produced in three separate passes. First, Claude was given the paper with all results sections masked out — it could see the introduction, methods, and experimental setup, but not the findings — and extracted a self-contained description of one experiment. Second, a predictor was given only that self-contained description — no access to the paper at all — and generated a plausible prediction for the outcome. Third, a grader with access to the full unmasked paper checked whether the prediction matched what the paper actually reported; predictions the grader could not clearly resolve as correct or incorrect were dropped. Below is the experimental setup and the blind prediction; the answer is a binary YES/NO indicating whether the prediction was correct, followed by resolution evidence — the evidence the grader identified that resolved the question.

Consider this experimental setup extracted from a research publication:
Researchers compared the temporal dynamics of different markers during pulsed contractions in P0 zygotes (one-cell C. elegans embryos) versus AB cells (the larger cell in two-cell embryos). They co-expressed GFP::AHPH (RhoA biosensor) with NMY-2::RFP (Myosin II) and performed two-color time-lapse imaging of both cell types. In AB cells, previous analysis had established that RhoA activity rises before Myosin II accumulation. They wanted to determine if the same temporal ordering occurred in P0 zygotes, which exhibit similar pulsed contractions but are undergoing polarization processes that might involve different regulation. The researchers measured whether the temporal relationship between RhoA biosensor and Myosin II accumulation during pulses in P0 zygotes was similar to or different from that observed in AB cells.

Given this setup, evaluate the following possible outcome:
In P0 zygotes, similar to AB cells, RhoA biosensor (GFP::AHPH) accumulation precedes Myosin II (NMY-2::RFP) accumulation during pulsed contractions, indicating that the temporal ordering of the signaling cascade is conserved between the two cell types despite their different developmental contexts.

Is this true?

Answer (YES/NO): YES